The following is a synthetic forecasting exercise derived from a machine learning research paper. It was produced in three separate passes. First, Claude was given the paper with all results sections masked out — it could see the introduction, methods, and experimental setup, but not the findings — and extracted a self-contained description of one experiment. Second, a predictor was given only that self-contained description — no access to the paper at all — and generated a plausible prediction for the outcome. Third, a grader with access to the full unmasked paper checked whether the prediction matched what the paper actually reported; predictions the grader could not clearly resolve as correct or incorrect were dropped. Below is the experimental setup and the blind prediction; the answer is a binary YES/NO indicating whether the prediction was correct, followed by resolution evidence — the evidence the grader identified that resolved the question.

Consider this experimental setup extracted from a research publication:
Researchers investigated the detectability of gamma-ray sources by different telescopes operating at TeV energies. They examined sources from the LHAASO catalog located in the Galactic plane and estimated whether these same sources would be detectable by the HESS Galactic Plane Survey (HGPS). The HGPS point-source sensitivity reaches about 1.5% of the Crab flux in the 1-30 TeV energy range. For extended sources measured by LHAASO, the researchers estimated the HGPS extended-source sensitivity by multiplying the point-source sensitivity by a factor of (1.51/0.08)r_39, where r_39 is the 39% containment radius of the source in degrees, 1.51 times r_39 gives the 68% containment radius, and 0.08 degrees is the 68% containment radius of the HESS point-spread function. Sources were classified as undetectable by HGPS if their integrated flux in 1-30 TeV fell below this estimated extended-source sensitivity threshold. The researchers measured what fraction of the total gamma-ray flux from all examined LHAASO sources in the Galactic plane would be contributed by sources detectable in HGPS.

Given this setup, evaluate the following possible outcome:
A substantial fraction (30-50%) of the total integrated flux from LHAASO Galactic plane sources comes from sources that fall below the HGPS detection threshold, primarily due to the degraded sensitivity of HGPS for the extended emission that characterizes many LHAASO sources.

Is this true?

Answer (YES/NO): NO